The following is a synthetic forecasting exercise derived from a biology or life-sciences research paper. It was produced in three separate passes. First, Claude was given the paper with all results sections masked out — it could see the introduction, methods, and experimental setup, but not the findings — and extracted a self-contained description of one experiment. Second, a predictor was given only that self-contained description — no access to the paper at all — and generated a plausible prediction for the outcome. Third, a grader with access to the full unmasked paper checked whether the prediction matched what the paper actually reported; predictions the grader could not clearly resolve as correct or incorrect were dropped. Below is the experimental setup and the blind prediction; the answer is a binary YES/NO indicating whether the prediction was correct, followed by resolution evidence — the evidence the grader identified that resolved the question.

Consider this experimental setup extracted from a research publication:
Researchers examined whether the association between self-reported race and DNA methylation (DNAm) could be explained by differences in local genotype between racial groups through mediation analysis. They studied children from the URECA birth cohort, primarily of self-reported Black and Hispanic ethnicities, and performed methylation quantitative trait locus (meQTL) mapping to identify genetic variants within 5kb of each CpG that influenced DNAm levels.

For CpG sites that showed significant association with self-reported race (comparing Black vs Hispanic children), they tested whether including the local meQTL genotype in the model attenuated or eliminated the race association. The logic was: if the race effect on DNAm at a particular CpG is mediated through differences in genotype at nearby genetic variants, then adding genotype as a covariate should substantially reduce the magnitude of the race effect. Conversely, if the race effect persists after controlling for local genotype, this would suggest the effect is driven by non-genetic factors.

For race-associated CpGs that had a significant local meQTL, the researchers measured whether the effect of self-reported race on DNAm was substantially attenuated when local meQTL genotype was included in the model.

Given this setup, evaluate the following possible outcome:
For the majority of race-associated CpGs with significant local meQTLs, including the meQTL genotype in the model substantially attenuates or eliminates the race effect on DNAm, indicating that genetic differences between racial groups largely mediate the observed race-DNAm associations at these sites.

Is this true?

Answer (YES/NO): YES